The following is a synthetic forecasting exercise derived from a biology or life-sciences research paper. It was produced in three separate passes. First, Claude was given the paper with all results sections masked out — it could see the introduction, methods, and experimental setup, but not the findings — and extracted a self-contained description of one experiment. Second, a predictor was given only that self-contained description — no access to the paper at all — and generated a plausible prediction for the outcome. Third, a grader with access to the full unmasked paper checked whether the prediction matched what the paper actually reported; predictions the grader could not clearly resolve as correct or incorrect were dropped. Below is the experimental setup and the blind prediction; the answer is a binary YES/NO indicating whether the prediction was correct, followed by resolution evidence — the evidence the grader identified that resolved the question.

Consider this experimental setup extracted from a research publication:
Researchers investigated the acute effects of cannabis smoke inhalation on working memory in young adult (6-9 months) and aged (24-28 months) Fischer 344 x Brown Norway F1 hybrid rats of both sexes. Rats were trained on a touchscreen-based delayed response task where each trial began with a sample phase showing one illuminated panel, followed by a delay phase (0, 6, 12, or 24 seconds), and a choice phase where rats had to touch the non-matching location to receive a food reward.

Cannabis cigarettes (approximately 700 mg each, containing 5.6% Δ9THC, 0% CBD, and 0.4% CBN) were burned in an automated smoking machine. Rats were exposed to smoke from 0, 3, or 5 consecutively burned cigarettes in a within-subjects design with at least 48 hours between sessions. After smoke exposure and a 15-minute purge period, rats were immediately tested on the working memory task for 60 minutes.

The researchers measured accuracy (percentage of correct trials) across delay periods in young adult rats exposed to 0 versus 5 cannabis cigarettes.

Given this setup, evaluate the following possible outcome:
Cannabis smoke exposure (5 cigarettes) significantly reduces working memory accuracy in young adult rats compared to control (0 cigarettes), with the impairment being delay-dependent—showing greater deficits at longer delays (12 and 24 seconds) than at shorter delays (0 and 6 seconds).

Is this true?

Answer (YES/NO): NO